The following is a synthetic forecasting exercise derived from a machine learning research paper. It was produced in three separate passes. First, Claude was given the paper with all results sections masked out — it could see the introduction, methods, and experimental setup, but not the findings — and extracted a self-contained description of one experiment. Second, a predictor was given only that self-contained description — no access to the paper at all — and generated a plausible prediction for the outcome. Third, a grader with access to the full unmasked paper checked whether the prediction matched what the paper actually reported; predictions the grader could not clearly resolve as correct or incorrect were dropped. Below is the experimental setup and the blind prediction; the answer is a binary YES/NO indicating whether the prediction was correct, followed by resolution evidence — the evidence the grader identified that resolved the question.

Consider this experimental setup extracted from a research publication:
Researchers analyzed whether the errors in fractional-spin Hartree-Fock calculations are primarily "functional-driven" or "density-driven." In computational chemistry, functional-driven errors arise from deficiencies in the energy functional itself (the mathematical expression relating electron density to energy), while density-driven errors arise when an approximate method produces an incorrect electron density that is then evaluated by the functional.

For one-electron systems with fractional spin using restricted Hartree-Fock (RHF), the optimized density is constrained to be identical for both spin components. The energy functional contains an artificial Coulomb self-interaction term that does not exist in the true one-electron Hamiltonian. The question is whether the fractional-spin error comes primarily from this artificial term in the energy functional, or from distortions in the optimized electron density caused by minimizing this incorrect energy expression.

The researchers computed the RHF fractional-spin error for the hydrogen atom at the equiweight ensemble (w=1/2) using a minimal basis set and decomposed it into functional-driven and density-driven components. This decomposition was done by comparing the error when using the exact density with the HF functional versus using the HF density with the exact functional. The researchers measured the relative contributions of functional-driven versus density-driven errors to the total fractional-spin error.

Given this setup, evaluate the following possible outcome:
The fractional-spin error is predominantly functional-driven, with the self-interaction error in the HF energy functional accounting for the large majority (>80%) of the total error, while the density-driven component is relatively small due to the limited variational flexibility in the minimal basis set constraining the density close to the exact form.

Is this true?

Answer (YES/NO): YES